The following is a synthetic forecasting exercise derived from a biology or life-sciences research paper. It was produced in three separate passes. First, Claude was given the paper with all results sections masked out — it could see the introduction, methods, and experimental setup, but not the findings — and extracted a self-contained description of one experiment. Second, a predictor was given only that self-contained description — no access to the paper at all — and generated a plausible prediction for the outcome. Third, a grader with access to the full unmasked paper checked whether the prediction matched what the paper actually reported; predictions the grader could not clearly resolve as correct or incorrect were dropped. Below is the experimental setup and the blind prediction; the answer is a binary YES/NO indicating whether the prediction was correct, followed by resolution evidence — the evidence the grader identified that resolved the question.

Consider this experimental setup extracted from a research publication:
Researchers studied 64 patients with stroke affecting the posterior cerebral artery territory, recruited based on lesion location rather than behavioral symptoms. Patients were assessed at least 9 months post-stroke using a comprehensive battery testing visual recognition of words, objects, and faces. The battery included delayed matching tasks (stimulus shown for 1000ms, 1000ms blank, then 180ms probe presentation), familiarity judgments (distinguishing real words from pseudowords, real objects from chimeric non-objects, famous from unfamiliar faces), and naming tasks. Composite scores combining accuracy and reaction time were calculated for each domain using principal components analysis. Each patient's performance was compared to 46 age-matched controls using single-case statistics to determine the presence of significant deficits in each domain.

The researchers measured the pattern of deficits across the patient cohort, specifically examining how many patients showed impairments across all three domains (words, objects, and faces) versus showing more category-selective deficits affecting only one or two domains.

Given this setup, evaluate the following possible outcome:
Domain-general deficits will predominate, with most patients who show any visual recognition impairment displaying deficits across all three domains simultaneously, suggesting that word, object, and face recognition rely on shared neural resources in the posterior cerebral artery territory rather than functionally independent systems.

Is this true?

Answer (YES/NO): YES